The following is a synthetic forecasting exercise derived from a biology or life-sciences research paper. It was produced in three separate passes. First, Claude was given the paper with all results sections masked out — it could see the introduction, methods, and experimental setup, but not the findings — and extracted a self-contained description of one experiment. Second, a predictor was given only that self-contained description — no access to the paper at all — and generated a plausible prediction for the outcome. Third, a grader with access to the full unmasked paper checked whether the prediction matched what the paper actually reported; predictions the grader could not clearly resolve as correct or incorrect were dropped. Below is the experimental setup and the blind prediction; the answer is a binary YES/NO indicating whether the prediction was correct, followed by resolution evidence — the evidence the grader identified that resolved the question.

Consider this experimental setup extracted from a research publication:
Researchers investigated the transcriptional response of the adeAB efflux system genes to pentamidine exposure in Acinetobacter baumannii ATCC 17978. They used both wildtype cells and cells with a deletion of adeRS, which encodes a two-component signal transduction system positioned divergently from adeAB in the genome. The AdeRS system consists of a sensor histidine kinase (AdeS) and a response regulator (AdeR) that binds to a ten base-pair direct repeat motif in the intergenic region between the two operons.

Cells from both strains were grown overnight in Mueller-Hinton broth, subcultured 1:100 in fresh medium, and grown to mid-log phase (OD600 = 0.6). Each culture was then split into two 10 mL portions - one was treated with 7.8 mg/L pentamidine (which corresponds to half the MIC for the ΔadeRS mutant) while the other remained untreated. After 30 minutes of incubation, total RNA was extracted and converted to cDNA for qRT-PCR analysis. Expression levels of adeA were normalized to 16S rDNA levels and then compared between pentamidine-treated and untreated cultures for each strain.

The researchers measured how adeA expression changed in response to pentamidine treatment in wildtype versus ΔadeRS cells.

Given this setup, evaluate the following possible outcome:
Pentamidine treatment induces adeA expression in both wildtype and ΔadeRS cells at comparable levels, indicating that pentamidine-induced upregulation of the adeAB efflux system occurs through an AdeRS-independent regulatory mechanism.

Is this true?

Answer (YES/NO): NO